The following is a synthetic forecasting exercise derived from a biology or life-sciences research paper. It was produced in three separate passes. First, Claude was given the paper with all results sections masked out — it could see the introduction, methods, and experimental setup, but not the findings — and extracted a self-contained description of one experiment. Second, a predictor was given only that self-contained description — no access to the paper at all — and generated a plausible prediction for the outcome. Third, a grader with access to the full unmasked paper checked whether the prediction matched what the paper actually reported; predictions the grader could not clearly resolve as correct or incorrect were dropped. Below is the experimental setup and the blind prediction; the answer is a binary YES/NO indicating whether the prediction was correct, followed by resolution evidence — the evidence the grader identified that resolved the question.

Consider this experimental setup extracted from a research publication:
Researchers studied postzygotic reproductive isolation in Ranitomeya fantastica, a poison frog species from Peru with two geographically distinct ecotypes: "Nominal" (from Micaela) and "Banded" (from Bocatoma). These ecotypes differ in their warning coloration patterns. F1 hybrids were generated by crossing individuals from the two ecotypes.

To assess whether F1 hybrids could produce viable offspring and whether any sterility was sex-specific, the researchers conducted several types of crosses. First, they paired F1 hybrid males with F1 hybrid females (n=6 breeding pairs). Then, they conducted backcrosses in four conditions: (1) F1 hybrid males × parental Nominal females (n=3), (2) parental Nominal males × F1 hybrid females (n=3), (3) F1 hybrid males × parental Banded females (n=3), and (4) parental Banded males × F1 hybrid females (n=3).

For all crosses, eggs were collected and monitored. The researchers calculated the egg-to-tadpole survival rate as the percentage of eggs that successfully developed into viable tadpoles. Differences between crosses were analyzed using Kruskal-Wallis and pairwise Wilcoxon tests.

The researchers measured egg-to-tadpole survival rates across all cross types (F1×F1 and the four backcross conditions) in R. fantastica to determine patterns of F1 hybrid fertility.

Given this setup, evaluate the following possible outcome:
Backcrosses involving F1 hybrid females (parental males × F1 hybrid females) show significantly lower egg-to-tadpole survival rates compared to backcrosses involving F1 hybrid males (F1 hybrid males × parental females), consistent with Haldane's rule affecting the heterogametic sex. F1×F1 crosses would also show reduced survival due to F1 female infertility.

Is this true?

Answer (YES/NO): NO